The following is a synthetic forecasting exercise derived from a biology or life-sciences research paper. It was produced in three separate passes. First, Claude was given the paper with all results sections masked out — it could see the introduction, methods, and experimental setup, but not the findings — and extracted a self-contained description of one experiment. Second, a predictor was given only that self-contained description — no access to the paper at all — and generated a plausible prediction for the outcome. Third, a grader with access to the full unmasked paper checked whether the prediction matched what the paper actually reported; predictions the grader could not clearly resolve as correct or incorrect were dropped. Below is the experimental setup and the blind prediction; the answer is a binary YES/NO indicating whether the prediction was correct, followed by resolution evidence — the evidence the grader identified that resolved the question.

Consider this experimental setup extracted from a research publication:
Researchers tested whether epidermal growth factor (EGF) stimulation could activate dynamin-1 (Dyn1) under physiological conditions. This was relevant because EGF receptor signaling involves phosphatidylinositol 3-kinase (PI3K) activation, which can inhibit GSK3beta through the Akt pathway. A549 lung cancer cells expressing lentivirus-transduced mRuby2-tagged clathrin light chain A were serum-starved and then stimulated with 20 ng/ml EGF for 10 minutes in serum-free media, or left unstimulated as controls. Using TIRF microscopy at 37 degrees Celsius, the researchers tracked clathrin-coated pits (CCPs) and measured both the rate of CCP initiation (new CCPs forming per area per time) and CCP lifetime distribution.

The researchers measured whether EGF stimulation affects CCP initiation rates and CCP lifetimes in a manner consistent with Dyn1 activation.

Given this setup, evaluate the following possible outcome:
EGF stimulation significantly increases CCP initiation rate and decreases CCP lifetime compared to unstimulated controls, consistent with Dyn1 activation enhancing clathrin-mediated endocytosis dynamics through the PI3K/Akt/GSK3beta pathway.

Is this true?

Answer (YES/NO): YES